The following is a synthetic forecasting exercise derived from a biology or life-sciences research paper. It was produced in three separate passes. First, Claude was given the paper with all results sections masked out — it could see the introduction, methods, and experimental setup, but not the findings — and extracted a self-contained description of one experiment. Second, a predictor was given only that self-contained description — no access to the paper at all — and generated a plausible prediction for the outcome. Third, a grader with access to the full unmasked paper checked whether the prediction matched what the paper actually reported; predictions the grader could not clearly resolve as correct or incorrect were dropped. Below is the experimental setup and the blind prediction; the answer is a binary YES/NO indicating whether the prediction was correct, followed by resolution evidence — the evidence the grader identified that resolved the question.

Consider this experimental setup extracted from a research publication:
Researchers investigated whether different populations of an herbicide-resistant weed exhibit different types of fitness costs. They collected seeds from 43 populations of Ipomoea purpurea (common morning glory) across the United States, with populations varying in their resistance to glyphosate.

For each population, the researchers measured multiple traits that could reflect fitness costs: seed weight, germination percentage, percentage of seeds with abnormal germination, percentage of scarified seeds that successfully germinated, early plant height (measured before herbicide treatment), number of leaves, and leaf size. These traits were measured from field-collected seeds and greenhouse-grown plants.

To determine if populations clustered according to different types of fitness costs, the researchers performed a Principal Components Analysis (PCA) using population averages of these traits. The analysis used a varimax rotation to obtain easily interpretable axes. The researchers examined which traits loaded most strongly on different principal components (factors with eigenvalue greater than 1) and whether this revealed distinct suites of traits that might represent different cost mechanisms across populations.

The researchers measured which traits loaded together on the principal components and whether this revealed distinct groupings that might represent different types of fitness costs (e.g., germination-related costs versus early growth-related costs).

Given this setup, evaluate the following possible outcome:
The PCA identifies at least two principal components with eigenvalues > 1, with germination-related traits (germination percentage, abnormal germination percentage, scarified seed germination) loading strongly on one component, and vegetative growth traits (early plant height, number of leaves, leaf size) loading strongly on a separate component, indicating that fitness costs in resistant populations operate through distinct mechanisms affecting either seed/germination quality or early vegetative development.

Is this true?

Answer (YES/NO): NO